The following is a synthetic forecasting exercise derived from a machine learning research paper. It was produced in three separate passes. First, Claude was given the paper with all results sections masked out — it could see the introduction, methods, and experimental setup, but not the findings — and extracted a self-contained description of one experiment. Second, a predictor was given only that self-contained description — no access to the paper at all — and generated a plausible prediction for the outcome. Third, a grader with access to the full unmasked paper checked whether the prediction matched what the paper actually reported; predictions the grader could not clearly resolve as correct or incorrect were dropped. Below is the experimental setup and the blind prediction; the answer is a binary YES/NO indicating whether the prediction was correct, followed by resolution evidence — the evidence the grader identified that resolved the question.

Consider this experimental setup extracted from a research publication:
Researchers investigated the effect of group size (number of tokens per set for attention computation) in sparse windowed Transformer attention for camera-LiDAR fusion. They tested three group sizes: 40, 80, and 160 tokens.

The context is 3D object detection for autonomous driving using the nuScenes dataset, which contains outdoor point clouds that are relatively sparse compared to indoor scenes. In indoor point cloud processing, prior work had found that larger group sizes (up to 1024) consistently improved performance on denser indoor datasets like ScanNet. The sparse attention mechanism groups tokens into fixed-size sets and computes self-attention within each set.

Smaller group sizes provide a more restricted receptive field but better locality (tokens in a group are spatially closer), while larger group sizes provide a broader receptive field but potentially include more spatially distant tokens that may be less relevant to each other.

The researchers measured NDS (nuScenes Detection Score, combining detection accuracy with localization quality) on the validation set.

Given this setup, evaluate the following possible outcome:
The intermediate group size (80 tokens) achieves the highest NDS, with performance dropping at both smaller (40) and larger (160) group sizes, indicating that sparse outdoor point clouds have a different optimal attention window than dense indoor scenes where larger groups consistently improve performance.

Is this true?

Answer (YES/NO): YES